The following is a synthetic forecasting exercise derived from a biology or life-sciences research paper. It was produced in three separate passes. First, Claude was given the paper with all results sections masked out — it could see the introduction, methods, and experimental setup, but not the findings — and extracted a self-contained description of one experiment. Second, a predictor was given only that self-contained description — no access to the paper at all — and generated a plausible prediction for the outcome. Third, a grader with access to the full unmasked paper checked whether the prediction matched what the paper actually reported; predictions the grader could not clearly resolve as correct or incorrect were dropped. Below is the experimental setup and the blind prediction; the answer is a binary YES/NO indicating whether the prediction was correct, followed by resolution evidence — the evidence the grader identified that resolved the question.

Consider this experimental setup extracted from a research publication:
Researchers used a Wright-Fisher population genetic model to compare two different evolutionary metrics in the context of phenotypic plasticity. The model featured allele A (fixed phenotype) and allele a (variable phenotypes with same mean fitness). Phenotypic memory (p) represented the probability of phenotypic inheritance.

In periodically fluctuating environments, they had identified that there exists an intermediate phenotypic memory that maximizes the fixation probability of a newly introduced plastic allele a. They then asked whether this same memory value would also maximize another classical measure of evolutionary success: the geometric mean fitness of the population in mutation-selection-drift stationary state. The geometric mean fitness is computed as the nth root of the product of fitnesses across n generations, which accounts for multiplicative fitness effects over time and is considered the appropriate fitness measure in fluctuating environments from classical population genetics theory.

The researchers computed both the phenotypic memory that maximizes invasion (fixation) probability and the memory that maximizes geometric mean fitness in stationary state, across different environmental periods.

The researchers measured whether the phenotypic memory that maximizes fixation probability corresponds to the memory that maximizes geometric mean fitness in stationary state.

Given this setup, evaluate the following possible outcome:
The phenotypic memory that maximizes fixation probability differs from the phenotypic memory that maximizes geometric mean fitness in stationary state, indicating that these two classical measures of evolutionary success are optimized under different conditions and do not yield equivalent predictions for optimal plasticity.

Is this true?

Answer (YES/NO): NO